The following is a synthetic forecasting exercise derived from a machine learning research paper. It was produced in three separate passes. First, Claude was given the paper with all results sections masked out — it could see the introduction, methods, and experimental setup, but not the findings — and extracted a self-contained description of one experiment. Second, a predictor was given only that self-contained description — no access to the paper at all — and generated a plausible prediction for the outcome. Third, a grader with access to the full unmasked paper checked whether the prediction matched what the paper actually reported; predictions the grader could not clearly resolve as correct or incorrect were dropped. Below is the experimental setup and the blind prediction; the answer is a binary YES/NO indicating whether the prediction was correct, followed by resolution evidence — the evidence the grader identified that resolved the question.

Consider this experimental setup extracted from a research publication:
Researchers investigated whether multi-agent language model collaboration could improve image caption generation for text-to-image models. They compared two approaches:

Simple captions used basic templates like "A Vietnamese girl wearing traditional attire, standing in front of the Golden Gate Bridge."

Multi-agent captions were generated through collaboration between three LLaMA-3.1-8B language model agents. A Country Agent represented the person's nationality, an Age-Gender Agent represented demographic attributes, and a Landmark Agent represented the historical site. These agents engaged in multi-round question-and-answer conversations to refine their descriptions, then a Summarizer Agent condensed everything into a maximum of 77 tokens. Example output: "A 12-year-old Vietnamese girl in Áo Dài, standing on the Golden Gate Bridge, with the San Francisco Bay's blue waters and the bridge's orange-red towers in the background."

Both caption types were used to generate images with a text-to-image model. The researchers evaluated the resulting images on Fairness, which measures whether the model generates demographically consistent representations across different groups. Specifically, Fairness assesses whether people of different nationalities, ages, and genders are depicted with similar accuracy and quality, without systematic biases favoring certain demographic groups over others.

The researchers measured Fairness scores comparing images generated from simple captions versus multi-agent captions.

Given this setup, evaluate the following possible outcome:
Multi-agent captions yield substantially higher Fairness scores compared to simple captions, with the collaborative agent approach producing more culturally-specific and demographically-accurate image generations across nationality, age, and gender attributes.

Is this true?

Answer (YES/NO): NO